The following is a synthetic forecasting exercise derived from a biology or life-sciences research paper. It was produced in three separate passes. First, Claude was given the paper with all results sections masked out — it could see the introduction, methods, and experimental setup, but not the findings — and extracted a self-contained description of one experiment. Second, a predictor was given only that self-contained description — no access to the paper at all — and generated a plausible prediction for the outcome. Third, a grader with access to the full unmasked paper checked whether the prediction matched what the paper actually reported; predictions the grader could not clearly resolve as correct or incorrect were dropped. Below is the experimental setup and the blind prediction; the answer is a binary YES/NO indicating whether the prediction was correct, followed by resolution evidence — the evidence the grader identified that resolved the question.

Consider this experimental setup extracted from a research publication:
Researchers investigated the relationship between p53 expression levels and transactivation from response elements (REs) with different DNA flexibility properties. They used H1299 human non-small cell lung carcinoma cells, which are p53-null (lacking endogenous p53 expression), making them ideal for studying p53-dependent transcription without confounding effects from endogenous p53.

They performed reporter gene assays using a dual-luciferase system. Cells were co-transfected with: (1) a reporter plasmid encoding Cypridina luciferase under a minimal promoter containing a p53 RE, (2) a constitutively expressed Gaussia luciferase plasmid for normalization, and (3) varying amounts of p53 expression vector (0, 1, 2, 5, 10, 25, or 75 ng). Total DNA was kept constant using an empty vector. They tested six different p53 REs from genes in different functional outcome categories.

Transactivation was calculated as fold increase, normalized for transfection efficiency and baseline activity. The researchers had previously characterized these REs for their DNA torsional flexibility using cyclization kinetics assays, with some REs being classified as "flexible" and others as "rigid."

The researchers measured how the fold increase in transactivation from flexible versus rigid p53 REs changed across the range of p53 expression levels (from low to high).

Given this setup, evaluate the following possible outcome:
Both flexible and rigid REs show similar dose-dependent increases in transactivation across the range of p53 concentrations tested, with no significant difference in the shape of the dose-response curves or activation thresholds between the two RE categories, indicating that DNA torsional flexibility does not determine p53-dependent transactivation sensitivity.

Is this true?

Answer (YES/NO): NO